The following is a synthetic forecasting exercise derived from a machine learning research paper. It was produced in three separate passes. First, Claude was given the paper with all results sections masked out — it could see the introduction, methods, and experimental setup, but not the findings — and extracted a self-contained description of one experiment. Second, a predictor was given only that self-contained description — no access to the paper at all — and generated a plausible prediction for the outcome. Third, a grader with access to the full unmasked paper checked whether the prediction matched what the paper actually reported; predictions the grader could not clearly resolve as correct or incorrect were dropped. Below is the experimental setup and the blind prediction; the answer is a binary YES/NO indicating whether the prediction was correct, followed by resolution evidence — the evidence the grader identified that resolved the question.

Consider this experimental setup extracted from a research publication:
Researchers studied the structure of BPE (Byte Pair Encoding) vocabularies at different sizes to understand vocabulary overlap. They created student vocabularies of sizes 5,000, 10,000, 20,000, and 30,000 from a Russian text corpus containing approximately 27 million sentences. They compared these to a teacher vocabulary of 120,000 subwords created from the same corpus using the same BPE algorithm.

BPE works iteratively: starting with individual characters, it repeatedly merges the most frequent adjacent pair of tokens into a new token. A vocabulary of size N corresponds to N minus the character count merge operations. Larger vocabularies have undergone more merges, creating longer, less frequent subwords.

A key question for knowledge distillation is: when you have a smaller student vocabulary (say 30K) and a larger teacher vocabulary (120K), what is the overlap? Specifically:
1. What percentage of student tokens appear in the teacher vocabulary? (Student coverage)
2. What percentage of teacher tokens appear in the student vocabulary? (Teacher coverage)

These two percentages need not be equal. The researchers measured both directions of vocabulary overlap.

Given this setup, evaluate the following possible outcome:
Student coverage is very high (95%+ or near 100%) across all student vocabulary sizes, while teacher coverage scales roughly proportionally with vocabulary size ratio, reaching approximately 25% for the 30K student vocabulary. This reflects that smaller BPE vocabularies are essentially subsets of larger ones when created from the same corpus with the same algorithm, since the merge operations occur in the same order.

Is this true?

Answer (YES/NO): YES